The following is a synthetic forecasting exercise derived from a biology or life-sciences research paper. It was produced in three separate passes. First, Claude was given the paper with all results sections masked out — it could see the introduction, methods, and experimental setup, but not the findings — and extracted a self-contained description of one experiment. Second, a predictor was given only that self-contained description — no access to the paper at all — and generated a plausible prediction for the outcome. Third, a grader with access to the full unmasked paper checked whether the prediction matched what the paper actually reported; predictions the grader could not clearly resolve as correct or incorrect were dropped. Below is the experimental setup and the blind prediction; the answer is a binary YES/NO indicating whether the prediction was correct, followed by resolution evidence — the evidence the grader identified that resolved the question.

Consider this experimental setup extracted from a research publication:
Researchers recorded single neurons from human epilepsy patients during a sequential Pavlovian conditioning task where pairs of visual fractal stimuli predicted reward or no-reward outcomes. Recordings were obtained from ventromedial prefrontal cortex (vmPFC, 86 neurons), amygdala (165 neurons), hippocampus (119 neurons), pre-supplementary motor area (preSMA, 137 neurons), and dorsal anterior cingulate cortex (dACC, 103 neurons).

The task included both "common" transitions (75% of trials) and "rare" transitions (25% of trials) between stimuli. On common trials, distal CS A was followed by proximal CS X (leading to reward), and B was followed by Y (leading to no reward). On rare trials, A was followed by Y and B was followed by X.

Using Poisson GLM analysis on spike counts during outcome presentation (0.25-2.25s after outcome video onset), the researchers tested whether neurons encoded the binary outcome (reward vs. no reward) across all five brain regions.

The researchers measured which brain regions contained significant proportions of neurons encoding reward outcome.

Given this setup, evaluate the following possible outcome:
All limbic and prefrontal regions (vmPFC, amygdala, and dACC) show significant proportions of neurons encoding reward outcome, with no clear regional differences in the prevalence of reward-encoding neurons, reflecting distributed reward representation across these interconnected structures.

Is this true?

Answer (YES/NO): NO